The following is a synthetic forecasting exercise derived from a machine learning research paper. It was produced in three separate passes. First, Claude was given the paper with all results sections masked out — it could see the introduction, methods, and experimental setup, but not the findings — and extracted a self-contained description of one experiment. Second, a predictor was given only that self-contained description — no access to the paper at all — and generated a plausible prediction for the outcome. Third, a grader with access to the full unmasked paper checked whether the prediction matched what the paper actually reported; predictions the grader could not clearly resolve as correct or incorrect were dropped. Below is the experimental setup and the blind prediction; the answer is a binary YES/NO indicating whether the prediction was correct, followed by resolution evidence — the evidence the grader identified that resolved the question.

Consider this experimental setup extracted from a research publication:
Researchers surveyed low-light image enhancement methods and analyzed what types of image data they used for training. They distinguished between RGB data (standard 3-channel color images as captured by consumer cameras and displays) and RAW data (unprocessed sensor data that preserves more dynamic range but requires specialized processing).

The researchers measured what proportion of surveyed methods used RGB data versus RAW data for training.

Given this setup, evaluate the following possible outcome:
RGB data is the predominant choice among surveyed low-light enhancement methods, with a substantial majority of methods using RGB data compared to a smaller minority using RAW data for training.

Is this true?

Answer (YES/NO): YES